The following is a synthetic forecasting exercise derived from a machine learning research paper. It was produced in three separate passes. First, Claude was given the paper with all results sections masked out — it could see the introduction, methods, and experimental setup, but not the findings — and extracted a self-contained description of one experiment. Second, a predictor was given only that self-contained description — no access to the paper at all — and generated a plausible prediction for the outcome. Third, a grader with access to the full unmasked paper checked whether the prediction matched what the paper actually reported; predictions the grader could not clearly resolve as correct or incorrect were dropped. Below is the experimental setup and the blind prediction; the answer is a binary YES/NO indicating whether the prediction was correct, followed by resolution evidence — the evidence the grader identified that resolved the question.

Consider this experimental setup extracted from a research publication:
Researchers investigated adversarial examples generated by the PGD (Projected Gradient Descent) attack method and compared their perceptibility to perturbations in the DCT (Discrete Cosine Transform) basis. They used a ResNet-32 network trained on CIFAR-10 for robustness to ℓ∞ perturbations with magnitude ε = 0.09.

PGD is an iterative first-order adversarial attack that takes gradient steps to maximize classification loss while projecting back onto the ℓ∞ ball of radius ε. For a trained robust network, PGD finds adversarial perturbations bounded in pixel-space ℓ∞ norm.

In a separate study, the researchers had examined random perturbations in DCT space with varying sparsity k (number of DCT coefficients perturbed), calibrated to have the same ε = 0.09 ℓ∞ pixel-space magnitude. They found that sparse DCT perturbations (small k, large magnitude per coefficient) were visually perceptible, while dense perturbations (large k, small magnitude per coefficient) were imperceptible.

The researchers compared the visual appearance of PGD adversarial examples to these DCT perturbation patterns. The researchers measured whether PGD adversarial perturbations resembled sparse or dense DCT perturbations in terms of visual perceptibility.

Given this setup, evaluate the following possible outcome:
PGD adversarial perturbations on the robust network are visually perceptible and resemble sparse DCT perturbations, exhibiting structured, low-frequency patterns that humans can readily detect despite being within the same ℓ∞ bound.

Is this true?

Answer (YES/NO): NO